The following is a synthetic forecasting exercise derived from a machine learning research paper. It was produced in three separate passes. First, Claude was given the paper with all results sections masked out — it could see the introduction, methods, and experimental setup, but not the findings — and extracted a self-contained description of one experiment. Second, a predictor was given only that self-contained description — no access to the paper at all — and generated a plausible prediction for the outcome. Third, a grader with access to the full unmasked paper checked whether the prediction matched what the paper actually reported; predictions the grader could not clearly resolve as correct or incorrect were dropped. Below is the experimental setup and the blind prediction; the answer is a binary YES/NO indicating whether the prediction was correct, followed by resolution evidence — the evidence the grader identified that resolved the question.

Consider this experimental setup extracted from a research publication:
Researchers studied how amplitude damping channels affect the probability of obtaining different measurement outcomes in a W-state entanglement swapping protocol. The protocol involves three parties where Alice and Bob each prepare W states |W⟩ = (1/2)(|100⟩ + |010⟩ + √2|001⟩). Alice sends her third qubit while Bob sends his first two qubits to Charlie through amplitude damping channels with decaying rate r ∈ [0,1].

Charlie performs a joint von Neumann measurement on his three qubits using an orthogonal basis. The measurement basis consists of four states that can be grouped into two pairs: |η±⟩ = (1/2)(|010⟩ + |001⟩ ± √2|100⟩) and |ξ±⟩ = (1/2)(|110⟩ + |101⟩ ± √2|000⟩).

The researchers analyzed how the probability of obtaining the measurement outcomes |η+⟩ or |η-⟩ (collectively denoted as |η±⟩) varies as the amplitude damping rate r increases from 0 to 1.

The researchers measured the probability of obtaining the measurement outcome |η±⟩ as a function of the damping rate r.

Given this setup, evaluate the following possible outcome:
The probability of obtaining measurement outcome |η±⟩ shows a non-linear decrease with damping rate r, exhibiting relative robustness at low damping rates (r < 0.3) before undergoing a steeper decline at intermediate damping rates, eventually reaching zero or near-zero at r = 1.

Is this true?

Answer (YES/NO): YES